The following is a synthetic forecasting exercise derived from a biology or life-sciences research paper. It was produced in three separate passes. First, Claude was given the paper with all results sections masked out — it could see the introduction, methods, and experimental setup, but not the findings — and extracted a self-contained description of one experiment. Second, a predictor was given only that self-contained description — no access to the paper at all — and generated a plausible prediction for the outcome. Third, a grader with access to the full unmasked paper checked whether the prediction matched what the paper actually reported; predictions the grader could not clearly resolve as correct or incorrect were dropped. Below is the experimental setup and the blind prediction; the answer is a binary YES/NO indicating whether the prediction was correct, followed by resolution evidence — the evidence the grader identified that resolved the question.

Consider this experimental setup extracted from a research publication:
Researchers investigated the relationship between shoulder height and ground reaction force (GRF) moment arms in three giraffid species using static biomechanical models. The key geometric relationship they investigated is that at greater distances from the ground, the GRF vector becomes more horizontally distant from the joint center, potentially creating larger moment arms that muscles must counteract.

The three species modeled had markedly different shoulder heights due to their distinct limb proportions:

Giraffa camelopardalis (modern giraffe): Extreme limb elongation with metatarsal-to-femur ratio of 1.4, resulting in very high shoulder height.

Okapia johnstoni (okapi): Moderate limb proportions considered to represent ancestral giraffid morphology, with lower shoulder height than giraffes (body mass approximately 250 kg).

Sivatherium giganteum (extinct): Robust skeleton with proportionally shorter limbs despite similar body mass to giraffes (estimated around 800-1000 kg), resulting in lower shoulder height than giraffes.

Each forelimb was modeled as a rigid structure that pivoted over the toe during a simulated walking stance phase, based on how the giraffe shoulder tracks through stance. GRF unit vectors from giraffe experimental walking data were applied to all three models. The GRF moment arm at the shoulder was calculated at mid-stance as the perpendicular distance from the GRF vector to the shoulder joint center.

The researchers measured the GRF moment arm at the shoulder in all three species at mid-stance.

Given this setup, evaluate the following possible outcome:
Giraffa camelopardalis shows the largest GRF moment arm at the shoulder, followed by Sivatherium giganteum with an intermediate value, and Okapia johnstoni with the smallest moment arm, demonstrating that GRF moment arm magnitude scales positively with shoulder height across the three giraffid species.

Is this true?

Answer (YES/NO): YES